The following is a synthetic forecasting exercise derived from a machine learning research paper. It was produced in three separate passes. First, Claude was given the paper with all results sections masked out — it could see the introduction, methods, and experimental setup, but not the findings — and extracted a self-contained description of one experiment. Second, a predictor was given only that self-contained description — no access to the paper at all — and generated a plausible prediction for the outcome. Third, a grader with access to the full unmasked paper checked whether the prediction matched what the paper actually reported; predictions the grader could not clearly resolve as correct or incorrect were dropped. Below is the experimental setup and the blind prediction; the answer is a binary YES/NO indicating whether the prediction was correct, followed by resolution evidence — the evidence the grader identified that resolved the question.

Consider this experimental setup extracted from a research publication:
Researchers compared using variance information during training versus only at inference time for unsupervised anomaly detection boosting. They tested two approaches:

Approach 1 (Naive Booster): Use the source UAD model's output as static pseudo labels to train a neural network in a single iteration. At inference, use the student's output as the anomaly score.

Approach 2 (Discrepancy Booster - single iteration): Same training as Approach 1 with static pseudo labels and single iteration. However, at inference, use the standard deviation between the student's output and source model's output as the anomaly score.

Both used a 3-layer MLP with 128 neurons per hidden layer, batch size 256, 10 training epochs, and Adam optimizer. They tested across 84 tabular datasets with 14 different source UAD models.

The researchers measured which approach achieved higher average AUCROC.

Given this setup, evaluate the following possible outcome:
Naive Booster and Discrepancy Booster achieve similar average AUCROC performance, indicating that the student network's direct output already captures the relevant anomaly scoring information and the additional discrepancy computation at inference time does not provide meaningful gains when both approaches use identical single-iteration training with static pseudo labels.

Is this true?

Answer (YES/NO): NO